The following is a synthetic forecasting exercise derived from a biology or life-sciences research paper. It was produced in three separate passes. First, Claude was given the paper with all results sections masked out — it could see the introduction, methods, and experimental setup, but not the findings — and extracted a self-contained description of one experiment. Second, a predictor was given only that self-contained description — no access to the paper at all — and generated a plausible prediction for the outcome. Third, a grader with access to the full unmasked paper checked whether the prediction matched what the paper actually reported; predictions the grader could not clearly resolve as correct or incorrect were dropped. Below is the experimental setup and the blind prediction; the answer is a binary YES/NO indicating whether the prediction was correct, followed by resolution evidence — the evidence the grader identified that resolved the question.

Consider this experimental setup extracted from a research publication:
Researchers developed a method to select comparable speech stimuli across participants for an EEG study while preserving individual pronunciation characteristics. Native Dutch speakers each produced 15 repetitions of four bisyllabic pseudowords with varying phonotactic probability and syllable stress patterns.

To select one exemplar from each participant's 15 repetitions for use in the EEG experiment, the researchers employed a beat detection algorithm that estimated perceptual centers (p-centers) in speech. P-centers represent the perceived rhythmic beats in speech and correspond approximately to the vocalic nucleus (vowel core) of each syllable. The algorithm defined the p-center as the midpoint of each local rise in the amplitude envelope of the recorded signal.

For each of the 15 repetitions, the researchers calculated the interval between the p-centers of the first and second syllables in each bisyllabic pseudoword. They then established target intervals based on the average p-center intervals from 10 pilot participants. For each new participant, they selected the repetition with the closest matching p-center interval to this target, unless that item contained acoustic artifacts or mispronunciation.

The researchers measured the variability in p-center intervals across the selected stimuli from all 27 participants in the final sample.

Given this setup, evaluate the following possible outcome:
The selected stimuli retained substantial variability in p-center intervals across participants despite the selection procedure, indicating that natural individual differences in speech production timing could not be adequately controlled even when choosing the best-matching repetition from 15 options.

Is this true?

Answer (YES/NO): NO